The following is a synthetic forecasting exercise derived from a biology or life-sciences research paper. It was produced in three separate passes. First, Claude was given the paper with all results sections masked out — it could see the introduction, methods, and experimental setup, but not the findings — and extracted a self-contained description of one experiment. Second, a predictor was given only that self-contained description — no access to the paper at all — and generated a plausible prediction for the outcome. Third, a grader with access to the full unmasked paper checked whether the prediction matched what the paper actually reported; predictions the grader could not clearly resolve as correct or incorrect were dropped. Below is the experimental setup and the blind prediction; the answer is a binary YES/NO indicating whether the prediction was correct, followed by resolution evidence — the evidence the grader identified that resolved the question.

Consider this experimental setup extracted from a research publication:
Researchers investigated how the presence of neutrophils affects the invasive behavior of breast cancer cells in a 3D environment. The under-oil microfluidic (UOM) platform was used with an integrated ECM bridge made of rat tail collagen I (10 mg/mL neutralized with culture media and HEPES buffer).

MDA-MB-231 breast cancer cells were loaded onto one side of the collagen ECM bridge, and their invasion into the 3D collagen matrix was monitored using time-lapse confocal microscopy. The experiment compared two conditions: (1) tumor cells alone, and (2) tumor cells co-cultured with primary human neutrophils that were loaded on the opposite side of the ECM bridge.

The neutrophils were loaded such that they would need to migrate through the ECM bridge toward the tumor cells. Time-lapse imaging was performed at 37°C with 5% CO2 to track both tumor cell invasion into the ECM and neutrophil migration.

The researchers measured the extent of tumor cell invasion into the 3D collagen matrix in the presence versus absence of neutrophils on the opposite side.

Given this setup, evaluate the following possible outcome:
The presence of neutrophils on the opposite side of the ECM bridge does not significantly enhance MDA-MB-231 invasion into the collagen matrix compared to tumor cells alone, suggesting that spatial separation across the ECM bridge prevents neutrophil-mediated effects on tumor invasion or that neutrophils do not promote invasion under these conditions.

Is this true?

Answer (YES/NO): NO